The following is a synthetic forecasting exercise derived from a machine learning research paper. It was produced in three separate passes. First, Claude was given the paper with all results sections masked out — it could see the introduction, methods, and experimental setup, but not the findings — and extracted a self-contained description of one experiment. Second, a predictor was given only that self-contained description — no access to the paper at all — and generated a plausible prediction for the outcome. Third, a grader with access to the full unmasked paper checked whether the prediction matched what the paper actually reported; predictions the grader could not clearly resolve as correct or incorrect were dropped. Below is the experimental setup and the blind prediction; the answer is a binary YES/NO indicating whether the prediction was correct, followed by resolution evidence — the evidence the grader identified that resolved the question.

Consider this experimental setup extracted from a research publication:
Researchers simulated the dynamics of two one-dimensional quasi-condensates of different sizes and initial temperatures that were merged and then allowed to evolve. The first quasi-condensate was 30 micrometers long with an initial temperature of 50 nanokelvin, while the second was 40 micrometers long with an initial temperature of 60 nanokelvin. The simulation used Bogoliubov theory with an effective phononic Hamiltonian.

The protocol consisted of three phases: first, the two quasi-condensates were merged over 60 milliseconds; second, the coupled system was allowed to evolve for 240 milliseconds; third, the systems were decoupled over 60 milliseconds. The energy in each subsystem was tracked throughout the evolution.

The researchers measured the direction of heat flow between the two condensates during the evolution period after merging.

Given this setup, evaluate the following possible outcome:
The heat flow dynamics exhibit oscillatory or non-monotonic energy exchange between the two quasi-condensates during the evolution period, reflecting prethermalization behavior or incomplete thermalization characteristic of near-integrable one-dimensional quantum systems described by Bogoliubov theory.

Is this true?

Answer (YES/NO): YES